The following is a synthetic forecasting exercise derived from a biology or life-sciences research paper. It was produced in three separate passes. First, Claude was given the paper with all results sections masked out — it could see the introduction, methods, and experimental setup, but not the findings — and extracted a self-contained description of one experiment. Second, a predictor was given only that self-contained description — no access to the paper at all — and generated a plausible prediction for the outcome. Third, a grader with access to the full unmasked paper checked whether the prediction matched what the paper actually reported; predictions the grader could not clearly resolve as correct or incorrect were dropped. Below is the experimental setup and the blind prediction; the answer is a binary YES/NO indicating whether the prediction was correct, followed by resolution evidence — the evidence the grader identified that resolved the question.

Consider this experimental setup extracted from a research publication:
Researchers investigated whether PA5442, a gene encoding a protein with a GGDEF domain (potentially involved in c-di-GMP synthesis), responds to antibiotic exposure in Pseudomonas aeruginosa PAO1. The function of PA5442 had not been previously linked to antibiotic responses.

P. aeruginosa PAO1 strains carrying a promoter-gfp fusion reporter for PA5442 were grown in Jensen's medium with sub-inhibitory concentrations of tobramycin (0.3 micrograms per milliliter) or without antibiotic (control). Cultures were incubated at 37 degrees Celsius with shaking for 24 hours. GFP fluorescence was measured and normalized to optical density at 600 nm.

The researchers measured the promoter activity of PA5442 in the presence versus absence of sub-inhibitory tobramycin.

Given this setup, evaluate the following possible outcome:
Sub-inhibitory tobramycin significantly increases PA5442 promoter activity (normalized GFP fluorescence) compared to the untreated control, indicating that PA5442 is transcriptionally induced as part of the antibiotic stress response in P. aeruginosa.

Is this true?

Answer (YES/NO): YES